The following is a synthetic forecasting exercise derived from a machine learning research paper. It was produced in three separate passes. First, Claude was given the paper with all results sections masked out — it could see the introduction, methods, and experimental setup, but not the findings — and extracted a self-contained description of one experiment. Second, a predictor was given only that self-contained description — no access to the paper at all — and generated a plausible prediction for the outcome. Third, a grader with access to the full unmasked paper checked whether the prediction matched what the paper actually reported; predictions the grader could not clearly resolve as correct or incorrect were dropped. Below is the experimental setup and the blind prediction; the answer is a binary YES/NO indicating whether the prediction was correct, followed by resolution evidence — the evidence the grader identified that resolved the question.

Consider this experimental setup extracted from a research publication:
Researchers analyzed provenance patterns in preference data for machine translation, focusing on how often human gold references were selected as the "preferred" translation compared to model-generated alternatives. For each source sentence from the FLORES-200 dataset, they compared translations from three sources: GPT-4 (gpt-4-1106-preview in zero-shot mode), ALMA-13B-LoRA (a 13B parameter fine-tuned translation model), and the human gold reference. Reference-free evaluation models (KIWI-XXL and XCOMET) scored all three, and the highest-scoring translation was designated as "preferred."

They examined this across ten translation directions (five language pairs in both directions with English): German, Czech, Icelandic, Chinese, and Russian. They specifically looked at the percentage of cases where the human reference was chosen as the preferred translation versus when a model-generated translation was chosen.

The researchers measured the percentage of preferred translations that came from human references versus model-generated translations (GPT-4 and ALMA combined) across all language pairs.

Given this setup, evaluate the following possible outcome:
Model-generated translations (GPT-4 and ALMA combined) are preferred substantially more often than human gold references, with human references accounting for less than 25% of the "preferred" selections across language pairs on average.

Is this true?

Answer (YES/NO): YES